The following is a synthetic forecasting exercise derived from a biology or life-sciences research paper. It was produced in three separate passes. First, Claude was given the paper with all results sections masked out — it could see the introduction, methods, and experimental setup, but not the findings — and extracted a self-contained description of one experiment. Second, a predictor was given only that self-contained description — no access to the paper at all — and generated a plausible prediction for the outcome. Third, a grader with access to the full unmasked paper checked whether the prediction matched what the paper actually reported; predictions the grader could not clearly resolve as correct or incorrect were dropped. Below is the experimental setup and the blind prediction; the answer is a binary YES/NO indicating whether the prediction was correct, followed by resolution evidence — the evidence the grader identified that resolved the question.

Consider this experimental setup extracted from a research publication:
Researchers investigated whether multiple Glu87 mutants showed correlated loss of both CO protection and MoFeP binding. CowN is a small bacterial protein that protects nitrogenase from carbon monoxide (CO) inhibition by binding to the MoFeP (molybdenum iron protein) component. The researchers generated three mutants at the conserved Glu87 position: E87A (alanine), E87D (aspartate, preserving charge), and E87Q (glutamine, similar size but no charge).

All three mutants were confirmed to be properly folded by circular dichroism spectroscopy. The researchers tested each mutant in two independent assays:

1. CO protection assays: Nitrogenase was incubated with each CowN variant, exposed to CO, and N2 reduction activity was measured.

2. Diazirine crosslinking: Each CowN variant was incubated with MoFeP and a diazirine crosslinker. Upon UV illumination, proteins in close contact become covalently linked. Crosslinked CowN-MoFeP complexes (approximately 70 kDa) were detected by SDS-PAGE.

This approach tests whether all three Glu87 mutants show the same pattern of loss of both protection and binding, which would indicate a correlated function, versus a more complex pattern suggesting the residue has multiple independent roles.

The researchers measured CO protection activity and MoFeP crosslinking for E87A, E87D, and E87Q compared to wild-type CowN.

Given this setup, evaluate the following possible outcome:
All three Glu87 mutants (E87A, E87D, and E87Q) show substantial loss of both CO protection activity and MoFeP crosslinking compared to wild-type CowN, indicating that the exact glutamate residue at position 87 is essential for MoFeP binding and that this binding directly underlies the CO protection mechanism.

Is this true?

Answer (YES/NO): YES